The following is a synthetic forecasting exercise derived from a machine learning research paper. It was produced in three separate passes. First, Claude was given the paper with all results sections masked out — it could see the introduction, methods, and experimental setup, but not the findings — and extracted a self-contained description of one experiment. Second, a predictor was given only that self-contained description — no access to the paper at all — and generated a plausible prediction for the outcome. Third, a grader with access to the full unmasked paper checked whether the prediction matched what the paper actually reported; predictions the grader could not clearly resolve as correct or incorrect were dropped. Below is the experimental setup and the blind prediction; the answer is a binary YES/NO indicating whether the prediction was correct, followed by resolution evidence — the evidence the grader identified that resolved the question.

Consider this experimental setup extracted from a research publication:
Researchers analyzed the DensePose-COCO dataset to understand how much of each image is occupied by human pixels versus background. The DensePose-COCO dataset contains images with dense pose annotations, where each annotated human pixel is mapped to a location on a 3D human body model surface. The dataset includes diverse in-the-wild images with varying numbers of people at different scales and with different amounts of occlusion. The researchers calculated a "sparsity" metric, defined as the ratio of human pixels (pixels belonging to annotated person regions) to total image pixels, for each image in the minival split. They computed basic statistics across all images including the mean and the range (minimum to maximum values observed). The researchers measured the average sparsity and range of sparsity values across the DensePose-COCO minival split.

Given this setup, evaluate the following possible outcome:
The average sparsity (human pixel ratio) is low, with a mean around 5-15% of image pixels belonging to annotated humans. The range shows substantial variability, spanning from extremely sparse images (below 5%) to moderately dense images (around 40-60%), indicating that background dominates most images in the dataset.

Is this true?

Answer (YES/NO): NO